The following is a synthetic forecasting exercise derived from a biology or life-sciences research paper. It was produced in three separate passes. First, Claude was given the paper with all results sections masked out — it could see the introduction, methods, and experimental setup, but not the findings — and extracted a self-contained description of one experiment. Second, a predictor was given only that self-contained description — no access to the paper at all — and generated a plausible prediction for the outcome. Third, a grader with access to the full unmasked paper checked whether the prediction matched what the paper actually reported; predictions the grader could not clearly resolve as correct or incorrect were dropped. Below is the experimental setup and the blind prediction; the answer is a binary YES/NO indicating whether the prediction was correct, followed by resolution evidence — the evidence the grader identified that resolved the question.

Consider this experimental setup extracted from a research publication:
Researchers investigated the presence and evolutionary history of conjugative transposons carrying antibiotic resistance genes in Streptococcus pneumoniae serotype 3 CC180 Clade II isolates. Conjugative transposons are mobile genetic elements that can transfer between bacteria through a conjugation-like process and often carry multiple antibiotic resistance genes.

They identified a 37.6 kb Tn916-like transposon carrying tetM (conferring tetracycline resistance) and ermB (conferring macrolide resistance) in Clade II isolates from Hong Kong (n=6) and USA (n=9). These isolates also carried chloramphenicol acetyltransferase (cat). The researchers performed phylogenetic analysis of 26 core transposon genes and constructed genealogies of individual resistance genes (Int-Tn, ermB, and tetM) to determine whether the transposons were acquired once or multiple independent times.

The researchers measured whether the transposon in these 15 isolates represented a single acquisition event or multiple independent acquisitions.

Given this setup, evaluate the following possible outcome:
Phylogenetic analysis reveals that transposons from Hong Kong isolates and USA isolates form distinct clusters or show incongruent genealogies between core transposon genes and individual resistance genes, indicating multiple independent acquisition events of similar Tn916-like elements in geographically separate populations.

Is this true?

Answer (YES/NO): NO